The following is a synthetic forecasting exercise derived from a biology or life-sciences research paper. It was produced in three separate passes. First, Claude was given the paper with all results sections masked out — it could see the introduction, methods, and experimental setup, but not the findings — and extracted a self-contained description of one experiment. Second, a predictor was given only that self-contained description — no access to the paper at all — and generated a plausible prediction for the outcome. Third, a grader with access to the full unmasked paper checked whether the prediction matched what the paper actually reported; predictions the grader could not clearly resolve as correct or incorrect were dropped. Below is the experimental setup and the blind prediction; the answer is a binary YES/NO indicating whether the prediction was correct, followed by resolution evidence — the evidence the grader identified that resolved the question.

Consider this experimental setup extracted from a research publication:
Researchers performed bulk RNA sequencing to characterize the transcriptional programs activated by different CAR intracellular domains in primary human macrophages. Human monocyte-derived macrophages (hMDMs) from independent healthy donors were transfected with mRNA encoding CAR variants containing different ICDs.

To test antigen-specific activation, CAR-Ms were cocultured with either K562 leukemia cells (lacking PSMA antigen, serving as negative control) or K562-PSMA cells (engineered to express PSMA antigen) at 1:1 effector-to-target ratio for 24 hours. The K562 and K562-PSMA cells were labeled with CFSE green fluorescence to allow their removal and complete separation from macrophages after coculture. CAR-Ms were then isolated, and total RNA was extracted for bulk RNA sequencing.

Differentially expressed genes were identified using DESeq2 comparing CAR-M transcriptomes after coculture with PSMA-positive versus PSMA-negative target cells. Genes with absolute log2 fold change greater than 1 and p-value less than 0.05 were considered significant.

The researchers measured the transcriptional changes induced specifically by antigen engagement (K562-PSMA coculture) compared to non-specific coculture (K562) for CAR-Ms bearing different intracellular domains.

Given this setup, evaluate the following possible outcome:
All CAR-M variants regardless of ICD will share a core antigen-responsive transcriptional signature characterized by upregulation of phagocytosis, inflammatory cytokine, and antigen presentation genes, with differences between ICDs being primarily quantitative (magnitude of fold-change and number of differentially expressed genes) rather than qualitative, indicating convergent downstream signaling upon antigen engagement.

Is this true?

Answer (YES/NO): NO